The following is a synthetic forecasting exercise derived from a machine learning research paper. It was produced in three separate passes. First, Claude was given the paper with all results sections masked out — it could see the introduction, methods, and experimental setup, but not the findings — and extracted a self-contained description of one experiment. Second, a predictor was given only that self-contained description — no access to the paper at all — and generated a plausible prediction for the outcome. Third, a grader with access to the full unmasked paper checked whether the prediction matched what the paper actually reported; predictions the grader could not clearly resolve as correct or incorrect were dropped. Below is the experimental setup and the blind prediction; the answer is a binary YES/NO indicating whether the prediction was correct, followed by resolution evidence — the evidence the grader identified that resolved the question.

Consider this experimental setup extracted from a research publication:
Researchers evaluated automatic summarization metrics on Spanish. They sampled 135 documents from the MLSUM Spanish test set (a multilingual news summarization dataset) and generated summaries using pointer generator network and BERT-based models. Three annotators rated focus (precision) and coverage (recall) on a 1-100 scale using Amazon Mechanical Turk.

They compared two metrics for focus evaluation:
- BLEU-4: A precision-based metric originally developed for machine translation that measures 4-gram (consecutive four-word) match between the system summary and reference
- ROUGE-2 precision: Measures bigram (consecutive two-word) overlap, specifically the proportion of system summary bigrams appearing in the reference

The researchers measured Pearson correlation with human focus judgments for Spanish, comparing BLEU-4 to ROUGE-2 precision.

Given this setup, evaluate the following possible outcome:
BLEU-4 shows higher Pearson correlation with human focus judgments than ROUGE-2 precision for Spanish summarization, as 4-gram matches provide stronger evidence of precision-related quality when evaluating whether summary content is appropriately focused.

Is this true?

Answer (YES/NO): NO